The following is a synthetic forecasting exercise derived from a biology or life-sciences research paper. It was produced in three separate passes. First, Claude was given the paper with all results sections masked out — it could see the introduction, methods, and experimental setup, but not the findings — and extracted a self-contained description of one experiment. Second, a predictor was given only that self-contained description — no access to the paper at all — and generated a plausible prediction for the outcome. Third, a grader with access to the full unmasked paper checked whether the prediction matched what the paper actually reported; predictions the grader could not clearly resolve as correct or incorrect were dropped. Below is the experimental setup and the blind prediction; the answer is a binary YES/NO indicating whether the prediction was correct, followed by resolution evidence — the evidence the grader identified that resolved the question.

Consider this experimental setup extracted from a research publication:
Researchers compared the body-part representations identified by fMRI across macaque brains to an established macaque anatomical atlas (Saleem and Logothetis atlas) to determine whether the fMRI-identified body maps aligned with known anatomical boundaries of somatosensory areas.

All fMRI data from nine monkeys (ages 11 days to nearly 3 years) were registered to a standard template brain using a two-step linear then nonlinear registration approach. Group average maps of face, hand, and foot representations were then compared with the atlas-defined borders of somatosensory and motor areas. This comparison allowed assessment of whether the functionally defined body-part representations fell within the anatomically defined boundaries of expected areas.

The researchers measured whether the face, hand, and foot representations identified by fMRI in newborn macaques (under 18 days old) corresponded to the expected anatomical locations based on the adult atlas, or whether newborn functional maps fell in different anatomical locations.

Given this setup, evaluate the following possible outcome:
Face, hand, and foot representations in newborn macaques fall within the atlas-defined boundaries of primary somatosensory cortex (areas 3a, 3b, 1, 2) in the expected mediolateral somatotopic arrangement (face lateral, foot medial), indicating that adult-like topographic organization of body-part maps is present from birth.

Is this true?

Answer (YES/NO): YES